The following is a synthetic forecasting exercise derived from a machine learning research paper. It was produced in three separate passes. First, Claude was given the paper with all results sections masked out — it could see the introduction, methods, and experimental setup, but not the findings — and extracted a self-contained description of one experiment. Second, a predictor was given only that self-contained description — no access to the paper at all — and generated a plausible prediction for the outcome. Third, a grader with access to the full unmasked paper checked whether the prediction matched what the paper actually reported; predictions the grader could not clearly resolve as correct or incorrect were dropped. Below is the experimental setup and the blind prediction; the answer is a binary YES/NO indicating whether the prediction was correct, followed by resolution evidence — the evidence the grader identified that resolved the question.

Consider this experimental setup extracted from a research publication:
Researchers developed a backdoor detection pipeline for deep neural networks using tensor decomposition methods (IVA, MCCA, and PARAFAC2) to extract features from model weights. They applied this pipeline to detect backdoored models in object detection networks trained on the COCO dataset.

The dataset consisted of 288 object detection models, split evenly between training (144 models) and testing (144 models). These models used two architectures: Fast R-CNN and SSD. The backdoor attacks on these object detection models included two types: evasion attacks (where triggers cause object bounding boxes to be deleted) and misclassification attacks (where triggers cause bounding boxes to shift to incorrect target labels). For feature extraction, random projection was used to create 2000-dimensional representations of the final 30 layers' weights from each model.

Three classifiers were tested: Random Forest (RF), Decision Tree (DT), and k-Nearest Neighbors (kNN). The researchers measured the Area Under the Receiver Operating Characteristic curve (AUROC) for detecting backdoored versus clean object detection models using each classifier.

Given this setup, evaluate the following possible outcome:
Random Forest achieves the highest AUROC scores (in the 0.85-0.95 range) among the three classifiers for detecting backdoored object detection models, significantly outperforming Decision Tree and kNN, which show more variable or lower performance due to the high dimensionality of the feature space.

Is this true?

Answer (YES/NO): NO